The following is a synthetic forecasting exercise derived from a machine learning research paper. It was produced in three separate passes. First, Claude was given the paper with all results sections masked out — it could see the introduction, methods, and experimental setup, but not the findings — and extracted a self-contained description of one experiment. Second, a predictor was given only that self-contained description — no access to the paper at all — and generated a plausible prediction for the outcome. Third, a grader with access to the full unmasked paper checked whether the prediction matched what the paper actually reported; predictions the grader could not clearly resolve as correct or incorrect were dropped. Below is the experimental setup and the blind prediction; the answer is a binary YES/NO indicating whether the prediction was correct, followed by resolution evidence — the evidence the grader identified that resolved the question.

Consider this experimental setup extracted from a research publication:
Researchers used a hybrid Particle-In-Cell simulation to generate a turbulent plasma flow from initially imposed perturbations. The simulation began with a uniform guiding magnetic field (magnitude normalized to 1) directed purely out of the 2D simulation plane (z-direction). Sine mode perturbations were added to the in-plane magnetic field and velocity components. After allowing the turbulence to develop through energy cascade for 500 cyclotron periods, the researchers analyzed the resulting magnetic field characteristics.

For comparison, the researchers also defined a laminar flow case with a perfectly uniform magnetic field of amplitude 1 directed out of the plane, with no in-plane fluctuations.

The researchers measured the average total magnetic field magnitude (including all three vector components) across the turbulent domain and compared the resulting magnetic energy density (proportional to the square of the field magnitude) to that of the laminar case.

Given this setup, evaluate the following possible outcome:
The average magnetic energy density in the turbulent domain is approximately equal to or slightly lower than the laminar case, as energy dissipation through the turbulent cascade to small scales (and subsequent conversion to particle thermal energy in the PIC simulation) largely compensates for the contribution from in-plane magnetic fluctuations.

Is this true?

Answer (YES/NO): NO